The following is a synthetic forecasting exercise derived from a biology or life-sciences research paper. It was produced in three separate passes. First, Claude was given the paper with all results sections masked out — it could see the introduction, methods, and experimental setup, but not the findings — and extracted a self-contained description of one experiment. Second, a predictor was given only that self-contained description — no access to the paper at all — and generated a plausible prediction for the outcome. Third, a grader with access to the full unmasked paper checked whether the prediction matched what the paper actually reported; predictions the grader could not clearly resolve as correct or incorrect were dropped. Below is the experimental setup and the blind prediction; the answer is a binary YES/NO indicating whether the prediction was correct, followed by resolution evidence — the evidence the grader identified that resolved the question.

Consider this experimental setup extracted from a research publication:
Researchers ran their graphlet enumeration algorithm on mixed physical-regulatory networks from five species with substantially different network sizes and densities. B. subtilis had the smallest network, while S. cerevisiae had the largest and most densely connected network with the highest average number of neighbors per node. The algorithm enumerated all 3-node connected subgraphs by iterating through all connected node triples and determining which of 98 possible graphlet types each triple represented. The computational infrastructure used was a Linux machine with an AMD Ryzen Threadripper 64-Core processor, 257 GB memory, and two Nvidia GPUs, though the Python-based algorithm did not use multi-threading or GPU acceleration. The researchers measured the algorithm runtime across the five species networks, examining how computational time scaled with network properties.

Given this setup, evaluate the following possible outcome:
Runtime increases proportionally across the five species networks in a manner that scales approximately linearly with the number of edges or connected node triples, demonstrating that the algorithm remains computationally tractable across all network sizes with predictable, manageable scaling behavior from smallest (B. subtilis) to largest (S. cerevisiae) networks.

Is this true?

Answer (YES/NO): NO